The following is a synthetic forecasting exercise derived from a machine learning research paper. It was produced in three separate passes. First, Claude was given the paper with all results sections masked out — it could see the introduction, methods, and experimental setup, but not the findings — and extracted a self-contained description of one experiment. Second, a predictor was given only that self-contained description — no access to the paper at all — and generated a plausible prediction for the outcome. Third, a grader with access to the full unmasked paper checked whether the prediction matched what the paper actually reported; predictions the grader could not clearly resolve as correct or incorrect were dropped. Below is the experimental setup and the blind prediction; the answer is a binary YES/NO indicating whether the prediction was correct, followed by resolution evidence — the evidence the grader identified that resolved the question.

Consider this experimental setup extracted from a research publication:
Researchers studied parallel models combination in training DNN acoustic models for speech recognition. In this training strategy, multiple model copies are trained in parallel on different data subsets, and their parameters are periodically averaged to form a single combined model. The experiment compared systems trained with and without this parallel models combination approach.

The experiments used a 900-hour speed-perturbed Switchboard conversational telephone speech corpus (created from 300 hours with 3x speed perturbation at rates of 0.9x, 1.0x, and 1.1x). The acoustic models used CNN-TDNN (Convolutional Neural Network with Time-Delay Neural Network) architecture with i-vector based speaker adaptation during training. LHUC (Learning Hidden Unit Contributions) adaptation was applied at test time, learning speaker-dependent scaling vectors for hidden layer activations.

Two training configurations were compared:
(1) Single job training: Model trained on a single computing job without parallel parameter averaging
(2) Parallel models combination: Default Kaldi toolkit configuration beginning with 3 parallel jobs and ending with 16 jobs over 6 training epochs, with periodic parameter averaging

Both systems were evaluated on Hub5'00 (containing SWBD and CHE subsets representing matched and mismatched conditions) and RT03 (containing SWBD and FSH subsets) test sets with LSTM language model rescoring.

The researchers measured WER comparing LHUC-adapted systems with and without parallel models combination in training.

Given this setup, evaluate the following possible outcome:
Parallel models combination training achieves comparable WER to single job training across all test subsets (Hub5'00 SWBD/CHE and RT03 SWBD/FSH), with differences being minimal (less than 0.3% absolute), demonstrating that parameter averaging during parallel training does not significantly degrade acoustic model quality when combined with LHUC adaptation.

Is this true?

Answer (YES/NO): NO